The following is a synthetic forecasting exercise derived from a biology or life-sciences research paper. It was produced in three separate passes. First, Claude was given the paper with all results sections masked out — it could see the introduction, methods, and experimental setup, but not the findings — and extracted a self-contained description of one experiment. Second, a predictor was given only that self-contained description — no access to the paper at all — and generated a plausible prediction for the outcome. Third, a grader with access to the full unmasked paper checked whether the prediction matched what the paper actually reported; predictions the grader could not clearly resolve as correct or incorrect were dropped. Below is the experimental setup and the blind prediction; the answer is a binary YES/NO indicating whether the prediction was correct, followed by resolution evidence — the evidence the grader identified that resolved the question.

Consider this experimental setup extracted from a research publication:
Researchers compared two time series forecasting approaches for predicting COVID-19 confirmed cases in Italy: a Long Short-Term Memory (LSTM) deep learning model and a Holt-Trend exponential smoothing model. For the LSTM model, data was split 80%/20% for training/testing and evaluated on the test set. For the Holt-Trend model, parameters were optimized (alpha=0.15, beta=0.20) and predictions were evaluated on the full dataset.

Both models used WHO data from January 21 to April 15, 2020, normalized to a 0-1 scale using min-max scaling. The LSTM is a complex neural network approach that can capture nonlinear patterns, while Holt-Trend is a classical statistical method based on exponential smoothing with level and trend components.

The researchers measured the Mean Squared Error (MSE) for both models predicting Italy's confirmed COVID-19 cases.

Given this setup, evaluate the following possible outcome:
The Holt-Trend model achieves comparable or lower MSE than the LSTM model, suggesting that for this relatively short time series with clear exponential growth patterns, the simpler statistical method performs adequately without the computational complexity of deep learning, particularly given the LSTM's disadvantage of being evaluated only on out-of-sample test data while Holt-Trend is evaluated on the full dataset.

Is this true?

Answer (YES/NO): YES